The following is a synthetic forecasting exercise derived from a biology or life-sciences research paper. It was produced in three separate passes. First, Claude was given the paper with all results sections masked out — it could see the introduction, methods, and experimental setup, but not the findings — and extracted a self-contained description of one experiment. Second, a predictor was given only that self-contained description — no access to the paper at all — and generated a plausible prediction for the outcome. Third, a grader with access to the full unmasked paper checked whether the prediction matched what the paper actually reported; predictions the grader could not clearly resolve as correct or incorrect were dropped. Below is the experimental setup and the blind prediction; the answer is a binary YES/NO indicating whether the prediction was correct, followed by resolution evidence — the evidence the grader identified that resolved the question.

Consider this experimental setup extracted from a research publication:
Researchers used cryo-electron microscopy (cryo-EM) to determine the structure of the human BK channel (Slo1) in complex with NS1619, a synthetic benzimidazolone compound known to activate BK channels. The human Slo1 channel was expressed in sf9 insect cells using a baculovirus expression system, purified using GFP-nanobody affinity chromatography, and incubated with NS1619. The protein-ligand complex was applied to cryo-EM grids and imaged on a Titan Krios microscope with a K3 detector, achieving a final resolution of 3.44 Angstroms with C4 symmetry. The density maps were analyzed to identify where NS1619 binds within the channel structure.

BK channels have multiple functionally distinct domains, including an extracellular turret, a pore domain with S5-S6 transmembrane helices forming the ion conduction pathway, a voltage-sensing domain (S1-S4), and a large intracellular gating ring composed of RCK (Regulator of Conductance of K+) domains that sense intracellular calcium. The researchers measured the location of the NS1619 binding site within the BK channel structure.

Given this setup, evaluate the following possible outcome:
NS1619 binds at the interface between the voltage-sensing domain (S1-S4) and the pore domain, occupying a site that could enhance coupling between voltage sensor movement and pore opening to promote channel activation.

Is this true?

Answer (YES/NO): NO